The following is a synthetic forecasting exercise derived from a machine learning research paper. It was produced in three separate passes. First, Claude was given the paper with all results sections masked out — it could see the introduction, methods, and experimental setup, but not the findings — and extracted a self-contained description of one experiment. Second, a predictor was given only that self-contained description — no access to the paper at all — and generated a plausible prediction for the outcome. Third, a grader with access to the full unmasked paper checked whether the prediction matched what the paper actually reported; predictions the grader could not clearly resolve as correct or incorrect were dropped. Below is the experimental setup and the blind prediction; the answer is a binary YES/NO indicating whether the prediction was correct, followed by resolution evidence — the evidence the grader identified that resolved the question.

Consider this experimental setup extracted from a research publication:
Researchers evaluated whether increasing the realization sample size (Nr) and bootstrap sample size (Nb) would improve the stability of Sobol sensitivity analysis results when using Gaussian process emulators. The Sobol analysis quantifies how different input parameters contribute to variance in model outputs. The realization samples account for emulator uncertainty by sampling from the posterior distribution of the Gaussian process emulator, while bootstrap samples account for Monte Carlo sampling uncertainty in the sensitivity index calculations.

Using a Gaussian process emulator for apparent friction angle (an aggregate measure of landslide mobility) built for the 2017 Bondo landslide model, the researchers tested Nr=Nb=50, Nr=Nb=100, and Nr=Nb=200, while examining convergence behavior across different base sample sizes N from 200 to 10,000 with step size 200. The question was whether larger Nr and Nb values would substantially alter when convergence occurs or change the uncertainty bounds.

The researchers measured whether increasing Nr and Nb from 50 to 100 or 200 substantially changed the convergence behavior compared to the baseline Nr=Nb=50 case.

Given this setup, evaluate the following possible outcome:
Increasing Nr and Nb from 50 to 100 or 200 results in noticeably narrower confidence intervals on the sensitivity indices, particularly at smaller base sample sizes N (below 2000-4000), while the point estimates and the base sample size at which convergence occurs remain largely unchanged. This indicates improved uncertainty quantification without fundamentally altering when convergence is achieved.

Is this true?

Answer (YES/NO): NO